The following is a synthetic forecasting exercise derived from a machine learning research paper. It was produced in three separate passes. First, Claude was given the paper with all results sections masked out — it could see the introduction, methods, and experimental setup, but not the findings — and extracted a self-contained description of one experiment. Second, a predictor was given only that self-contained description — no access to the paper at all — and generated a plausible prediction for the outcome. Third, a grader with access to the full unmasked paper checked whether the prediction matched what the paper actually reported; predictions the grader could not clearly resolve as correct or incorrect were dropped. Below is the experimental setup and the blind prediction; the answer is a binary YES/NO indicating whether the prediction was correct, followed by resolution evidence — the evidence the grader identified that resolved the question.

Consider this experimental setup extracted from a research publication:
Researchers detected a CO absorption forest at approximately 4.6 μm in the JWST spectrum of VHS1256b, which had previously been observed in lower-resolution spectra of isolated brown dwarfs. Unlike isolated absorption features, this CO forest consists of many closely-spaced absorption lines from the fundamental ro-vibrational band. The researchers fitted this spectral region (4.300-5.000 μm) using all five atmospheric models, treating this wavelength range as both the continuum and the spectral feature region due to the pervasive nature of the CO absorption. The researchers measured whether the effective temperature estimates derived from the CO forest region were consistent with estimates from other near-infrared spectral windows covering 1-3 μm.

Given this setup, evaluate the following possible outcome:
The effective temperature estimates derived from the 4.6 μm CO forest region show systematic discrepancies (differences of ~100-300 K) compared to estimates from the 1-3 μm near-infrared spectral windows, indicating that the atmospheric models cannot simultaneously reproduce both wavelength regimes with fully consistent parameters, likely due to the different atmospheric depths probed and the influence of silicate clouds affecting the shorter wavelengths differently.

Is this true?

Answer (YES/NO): YES